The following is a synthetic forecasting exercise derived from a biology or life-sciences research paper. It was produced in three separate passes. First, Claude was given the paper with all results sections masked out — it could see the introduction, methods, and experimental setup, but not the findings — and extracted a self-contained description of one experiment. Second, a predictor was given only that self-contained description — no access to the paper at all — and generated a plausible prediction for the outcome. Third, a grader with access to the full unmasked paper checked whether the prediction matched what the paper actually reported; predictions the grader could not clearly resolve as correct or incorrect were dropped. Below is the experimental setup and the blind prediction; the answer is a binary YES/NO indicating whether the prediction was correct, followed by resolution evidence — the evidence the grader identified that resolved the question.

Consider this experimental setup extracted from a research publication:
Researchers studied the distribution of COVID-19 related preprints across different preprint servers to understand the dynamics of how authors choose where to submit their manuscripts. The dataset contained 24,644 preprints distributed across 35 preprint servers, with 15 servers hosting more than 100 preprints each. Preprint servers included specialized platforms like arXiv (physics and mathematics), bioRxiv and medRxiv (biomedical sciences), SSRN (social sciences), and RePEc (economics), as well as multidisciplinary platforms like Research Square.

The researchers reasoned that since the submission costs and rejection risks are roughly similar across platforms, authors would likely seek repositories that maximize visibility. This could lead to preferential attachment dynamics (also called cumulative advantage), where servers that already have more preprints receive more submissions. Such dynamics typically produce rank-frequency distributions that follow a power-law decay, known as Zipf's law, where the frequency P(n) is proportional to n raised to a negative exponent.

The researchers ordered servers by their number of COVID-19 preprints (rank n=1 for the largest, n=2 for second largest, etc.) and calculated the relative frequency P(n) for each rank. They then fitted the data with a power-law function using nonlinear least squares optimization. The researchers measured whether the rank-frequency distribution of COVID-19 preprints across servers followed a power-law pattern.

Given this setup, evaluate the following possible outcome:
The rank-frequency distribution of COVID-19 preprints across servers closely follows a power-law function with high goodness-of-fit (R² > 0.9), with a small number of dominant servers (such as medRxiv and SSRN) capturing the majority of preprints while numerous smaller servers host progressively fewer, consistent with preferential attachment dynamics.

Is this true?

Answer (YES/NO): NO